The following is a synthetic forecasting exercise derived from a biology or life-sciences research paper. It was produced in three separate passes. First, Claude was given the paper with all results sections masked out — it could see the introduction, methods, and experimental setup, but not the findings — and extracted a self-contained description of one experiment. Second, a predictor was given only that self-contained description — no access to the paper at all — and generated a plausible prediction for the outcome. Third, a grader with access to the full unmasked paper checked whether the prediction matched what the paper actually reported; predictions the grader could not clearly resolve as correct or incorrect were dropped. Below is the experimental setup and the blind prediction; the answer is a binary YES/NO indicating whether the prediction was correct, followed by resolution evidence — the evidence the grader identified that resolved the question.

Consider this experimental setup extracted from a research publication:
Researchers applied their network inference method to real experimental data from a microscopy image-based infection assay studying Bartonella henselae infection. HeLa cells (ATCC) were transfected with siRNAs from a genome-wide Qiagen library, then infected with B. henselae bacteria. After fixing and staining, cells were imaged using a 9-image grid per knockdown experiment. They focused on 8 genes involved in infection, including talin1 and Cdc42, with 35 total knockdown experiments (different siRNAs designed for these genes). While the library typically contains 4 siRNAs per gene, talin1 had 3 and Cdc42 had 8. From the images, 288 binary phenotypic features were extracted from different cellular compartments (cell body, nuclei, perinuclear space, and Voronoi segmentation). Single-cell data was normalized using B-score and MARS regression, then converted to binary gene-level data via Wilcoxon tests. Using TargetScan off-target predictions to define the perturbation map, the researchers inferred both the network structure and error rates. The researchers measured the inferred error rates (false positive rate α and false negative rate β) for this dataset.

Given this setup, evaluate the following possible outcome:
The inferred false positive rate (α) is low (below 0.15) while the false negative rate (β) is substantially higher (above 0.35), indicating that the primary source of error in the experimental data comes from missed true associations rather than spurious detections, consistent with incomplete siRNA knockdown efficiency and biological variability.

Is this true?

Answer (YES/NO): NO